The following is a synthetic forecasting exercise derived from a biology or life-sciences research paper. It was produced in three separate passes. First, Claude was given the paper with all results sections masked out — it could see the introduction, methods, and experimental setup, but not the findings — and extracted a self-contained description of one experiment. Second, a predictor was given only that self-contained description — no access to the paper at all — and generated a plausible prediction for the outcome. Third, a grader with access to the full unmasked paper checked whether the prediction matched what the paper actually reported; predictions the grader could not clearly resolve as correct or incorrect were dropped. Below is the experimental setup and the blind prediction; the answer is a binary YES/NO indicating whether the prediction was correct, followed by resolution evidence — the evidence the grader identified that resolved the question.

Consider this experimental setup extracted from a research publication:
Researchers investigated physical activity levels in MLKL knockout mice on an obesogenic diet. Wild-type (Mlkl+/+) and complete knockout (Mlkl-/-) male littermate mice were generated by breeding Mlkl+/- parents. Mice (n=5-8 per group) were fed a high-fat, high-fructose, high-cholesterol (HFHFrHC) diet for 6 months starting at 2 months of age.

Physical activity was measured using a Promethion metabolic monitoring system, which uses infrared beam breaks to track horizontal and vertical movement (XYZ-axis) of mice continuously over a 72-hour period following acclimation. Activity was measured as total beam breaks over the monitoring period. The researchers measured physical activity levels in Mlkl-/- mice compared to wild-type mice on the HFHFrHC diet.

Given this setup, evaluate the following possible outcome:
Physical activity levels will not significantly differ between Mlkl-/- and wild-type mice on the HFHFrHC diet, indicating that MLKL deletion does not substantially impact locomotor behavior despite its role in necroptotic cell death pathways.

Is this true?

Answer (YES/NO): YES